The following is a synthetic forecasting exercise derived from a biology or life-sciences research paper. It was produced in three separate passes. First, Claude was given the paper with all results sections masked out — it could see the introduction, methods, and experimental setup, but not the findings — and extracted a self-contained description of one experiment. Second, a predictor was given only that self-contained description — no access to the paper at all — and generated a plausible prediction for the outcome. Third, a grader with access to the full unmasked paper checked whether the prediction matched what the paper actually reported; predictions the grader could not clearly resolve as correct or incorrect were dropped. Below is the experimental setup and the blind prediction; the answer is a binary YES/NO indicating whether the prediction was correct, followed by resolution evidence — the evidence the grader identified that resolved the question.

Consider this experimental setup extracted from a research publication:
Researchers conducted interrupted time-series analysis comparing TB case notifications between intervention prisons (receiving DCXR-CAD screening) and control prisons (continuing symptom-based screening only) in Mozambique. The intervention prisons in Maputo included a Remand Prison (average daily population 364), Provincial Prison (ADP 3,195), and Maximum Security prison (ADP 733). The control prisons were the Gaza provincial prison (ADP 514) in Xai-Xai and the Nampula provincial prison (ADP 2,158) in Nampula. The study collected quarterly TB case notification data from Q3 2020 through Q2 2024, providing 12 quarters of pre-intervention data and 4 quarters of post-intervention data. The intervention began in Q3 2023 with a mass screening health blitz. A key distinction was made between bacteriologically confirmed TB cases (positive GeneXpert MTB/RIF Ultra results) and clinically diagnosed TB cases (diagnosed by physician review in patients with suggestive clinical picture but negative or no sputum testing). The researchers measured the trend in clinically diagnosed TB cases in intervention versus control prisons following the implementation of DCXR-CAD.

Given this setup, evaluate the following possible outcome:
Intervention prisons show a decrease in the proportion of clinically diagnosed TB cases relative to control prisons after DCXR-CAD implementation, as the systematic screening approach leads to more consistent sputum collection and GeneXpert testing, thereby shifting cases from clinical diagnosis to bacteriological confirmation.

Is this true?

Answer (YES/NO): NO